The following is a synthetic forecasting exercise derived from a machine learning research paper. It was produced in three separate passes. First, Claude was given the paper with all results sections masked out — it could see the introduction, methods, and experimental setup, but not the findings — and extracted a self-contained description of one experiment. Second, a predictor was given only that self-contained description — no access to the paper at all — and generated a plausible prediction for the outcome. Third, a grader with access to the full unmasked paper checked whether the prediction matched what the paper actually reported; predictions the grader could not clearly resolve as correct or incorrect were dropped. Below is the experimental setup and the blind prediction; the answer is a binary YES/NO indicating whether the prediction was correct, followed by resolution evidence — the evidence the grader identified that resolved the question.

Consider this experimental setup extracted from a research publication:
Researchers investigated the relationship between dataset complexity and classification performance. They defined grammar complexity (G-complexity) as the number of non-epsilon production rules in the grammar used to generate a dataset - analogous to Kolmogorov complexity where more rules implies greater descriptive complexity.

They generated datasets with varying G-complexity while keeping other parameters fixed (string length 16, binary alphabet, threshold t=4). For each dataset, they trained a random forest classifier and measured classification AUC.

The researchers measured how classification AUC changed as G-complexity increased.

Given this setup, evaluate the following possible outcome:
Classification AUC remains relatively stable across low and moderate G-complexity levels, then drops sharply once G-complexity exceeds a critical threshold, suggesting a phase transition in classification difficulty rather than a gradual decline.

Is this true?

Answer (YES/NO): NO